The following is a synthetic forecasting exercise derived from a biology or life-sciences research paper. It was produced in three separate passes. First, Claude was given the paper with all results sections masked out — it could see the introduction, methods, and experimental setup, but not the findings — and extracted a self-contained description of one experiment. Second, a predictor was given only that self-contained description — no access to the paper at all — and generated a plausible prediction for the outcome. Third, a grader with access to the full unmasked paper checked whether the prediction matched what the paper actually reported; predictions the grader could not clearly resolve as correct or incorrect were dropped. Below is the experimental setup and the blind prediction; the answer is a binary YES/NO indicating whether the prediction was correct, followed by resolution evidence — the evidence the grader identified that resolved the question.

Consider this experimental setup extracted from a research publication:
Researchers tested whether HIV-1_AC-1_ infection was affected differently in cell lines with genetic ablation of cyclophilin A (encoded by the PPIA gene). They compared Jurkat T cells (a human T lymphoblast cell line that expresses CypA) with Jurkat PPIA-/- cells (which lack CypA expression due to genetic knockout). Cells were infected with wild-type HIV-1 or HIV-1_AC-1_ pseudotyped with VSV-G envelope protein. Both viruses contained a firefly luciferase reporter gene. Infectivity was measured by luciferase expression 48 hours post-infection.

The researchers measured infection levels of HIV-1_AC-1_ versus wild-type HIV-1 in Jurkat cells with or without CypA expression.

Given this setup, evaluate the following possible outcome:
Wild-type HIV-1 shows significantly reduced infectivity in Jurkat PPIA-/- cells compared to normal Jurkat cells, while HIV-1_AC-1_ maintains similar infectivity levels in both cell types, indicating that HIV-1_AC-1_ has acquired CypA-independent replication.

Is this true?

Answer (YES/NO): NO